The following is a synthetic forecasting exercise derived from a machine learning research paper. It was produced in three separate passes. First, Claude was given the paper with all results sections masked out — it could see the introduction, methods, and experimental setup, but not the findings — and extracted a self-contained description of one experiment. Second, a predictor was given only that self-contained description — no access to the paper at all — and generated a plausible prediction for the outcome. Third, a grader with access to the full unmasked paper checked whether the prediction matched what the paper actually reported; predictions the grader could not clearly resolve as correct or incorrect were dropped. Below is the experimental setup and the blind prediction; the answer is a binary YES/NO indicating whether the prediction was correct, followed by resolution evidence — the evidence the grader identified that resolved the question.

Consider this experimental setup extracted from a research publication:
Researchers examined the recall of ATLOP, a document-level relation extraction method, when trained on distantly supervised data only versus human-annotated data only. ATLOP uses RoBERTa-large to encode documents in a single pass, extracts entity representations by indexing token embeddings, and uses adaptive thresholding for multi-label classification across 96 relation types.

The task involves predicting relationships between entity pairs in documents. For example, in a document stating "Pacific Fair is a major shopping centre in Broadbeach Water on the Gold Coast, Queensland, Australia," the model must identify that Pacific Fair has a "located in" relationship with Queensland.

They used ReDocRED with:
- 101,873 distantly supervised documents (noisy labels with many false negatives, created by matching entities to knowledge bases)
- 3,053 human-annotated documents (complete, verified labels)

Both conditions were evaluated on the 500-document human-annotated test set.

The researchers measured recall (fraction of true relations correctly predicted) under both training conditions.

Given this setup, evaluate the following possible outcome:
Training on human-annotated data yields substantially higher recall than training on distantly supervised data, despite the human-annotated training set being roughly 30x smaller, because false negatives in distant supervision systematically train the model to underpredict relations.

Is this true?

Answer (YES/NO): YES